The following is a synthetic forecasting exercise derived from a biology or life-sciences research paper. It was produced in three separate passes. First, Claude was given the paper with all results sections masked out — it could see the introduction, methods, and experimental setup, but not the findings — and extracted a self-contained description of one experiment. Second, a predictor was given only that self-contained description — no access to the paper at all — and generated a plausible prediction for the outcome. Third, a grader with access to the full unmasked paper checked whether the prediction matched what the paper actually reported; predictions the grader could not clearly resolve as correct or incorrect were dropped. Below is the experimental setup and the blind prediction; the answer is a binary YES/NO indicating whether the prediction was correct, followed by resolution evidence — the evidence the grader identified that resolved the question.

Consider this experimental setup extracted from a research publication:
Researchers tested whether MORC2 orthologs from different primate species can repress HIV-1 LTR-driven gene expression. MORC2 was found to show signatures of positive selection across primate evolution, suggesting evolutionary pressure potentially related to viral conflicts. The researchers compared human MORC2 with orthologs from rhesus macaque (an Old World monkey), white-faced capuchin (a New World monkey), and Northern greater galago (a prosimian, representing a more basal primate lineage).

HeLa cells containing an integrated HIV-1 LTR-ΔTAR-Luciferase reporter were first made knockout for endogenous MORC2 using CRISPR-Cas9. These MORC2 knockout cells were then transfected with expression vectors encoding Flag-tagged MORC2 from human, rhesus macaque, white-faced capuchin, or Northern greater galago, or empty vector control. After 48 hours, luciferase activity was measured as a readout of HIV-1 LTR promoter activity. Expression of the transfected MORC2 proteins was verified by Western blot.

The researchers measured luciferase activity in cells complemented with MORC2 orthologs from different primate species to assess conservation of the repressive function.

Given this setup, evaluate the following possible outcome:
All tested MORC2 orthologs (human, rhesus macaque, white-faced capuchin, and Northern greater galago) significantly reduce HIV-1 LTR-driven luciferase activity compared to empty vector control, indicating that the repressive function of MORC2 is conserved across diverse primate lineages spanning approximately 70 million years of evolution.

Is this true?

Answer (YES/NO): YES